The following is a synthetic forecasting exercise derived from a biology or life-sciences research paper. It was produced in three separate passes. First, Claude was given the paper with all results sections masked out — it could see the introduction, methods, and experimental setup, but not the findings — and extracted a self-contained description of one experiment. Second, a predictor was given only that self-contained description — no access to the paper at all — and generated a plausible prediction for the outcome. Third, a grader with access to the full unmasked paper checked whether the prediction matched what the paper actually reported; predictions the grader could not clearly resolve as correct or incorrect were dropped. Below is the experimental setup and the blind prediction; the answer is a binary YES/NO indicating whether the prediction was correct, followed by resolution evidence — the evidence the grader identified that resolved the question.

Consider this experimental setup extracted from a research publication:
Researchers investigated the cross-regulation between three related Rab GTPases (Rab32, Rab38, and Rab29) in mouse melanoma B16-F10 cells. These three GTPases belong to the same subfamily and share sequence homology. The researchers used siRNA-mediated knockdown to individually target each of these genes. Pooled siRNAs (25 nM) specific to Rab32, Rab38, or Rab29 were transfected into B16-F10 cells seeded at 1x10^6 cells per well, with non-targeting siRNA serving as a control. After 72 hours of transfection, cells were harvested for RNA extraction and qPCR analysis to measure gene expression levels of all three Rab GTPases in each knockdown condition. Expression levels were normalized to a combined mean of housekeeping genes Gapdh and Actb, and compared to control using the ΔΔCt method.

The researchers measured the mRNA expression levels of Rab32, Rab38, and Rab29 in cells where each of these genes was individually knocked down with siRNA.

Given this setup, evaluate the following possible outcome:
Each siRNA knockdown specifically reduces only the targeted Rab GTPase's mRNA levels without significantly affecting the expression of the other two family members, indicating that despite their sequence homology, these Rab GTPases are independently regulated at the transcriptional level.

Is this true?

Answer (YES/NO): NO